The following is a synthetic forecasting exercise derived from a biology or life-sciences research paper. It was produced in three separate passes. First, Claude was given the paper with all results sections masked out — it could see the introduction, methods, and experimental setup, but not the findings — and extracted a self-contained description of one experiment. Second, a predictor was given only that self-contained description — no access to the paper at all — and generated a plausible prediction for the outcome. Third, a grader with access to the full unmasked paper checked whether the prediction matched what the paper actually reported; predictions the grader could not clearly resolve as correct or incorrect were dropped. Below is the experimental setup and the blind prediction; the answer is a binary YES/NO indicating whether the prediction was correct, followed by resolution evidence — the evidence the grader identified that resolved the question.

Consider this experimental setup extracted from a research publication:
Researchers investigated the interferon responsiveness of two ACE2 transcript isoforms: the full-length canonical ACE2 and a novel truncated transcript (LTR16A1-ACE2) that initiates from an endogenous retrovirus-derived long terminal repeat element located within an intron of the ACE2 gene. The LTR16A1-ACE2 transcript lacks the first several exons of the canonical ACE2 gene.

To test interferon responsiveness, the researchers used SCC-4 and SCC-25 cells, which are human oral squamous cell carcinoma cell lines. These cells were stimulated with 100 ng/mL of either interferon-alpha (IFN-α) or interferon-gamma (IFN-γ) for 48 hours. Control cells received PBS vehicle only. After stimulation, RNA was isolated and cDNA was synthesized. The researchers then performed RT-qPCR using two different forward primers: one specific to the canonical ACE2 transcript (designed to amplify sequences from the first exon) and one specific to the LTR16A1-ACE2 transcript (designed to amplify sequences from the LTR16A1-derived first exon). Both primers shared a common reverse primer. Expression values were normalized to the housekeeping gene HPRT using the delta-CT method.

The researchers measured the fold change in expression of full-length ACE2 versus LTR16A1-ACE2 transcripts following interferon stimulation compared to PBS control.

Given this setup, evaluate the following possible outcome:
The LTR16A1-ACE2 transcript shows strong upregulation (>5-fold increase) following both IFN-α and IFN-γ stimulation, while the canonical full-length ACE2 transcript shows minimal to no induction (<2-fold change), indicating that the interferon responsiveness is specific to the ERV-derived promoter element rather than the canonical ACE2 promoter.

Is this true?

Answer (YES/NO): YES